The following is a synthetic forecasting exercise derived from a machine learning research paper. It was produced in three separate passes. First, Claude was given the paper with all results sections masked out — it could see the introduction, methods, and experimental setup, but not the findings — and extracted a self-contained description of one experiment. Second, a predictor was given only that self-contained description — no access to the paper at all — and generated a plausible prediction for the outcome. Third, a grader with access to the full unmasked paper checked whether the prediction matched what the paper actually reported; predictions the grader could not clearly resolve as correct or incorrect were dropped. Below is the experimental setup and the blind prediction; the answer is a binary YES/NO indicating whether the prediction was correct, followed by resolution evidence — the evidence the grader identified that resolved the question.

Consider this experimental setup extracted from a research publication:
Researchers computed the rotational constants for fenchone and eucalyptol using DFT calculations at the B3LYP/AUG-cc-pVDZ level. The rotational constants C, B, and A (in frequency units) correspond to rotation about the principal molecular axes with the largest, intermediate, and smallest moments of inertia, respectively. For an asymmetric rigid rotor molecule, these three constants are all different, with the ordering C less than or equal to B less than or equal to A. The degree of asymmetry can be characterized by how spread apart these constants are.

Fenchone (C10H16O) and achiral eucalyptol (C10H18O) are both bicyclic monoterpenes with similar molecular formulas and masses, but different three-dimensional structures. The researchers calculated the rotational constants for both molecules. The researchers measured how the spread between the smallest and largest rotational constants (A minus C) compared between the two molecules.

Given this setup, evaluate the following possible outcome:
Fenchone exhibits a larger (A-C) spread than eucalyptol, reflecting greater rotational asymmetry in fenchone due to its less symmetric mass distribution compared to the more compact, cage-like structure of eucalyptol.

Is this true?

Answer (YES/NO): YES